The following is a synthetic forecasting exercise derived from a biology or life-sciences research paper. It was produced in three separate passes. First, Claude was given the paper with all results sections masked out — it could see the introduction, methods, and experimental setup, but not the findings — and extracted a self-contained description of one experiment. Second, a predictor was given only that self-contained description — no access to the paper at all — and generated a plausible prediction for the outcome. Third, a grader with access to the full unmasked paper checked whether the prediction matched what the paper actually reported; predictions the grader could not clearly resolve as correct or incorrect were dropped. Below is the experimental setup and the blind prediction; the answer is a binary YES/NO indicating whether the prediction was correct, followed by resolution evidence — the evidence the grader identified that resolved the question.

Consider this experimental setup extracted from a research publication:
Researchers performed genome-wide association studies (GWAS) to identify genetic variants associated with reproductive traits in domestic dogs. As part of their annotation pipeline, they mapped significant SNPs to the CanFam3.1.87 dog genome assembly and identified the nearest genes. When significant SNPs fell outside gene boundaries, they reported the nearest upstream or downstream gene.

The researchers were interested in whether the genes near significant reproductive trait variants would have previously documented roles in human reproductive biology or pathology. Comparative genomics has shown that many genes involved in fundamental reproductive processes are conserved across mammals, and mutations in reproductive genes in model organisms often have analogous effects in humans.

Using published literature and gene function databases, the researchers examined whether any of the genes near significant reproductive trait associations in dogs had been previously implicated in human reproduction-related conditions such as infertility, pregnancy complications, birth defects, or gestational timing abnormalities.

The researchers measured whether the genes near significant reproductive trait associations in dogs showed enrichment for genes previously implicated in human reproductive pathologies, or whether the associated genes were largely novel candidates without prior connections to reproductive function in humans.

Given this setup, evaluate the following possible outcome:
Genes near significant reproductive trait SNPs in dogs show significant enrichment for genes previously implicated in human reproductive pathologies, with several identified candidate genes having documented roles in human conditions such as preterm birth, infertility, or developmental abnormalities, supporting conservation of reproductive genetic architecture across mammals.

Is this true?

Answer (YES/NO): NO